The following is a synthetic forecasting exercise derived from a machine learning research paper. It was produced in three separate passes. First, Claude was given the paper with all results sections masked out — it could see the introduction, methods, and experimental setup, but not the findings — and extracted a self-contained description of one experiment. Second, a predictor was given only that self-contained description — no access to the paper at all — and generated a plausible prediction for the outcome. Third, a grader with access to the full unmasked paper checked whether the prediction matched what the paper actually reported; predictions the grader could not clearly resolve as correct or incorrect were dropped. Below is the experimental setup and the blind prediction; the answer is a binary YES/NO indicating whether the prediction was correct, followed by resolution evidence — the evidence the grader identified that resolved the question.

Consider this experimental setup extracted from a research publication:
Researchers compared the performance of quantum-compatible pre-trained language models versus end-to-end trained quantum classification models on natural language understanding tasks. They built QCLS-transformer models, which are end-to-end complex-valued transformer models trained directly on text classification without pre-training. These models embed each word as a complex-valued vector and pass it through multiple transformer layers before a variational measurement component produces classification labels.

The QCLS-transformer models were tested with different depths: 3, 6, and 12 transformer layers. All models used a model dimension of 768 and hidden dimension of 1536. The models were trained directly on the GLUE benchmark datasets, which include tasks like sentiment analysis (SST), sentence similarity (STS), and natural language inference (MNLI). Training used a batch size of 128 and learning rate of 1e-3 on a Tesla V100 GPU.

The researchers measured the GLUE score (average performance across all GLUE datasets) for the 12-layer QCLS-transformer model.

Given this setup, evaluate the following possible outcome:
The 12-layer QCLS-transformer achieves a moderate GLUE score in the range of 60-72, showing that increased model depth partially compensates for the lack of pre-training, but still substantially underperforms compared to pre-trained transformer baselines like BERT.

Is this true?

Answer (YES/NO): NO